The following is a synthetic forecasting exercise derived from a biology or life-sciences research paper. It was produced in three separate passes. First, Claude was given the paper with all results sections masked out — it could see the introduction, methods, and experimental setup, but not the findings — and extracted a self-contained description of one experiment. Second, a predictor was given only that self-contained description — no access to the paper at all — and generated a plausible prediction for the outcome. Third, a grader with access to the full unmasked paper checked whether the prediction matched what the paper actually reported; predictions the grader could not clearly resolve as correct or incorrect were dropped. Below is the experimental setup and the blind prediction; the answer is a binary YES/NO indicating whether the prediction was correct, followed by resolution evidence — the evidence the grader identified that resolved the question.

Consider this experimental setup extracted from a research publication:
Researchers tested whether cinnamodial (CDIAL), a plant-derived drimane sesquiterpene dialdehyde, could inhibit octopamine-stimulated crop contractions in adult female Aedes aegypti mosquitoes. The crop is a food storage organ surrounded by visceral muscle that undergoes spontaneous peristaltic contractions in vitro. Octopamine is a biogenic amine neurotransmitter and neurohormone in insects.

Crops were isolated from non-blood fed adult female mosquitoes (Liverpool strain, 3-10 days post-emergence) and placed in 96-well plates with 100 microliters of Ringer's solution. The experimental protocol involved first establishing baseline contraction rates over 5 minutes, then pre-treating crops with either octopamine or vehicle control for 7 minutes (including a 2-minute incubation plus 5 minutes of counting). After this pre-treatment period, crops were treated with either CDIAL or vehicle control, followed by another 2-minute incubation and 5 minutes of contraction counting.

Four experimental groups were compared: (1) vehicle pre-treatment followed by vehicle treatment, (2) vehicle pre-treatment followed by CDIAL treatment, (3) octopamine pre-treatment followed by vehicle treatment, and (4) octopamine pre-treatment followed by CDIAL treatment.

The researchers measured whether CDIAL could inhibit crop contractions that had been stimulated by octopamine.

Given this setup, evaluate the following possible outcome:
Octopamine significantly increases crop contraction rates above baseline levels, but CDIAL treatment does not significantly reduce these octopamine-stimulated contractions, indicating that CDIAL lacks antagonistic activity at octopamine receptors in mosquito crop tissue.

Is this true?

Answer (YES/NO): NO